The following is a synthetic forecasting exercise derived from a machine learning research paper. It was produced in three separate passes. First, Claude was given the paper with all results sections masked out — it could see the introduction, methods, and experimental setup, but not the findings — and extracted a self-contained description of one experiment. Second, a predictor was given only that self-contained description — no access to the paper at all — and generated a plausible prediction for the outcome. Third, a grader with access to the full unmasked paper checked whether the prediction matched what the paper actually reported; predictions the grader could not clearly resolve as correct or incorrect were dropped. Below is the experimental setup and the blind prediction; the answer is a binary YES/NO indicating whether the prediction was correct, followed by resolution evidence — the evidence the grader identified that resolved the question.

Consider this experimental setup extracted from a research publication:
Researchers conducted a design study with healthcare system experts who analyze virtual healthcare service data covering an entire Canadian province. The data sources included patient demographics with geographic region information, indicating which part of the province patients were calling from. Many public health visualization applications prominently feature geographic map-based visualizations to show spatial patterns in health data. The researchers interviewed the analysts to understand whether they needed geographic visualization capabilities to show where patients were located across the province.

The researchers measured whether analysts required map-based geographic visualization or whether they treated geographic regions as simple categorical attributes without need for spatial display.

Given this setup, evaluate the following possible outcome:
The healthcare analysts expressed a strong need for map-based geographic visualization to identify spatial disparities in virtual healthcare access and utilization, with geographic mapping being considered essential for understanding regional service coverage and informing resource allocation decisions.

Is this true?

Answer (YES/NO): NO